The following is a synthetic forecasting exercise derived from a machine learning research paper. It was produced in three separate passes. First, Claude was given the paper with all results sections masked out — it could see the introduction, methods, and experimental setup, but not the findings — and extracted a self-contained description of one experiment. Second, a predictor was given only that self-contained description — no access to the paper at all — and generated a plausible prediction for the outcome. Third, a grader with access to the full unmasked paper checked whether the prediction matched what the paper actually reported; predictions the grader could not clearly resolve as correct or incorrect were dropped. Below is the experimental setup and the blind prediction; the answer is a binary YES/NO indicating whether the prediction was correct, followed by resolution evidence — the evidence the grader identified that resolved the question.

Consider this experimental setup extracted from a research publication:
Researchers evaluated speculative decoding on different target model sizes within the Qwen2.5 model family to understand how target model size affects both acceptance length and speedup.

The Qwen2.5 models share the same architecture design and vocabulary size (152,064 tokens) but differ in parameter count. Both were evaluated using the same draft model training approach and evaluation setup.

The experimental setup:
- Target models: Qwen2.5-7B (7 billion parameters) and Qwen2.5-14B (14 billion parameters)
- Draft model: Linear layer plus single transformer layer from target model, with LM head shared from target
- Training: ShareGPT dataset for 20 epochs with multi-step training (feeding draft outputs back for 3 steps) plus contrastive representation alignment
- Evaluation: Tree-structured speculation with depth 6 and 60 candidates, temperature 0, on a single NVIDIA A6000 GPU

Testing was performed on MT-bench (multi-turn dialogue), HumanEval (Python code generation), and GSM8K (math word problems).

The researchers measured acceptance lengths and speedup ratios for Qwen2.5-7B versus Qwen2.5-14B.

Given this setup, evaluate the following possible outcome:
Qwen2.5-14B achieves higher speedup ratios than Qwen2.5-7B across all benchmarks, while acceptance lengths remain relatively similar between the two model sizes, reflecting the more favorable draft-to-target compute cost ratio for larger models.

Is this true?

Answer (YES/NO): NO